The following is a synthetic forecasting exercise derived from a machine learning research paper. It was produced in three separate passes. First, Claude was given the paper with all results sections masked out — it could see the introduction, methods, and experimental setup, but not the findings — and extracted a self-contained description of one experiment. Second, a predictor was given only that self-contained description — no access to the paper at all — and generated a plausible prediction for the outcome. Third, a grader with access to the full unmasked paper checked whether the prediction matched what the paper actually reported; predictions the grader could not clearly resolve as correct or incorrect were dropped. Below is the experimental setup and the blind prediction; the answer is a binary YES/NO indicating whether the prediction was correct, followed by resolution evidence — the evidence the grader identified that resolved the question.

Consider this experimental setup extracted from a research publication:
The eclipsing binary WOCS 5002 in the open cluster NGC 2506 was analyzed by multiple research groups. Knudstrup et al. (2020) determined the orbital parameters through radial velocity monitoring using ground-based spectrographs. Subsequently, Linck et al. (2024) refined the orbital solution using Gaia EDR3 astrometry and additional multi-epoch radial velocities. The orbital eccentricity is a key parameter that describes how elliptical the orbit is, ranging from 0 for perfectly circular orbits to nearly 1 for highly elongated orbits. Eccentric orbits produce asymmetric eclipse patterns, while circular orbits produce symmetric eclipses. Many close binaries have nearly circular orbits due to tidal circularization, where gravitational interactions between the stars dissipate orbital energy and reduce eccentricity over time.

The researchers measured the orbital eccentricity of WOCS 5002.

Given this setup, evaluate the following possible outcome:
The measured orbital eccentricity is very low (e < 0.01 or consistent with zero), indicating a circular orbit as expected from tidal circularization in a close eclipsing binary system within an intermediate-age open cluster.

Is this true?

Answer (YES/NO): NO